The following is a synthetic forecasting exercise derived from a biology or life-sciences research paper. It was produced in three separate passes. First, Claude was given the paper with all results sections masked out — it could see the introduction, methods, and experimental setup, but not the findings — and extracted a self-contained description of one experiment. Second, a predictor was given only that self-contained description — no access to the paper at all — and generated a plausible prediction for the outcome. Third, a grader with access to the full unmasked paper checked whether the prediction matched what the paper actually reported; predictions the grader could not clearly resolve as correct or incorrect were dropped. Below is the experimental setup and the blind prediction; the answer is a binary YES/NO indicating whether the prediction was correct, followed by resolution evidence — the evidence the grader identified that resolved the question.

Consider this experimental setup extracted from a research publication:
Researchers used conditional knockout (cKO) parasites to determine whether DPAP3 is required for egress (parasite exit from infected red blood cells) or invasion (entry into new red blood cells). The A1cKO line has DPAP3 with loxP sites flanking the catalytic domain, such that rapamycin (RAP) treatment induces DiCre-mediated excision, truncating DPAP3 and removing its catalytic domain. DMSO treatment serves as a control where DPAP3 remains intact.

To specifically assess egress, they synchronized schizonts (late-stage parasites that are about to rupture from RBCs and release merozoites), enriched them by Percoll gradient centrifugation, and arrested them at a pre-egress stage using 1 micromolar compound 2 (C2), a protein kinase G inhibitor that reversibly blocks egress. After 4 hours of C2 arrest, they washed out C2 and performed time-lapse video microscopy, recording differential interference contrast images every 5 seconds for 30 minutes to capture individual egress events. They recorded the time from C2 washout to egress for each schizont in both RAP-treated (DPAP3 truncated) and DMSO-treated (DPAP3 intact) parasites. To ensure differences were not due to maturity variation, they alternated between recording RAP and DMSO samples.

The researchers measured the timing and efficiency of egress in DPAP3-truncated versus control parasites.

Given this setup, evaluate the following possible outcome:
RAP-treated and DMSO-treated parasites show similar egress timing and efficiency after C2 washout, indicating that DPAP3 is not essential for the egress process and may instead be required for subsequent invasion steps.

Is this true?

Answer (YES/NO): YES